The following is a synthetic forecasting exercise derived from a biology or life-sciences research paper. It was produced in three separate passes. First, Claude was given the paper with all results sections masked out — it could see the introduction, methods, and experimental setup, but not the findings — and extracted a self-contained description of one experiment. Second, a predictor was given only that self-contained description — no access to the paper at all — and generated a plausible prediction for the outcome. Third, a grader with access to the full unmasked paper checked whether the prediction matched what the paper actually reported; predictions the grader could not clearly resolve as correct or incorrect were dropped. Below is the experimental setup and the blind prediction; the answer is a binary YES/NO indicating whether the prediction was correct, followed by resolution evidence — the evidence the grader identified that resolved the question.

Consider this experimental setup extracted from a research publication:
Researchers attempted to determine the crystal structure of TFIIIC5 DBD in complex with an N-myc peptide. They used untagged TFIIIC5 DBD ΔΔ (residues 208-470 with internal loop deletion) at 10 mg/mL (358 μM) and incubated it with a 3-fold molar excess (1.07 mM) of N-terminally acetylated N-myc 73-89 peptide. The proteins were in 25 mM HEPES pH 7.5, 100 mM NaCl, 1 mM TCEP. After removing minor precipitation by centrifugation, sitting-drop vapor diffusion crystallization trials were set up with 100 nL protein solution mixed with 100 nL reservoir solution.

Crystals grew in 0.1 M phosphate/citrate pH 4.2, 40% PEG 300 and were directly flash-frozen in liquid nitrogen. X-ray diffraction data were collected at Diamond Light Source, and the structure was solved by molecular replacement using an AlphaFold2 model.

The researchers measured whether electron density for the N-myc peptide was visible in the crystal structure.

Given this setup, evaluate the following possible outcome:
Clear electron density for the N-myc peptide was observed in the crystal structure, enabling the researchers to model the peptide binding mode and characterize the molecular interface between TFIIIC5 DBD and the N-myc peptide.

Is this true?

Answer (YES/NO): NO